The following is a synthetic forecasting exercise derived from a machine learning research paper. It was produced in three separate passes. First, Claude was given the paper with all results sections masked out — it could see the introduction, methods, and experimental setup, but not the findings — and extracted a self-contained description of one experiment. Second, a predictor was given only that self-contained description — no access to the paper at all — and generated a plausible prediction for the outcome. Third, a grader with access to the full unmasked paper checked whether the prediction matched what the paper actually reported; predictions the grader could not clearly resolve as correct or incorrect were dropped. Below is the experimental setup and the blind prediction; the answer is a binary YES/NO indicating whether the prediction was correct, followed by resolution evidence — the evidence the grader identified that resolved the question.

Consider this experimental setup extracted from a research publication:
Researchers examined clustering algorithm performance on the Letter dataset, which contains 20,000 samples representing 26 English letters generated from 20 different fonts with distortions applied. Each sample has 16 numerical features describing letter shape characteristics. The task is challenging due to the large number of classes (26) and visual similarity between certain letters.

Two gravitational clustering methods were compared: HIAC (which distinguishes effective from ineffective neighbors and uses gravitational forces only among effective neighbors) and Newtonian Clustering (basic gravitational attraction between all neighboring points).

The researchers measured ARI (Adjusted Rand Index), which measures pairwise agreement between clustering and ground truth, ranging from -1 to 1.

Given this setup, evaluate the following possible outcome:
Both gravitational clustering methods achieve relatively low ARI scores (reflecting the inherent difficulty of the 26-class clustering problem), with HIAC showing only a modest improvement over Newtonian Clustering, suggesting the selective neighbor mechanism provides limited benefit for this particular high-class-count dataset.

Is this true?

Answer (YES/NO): NO